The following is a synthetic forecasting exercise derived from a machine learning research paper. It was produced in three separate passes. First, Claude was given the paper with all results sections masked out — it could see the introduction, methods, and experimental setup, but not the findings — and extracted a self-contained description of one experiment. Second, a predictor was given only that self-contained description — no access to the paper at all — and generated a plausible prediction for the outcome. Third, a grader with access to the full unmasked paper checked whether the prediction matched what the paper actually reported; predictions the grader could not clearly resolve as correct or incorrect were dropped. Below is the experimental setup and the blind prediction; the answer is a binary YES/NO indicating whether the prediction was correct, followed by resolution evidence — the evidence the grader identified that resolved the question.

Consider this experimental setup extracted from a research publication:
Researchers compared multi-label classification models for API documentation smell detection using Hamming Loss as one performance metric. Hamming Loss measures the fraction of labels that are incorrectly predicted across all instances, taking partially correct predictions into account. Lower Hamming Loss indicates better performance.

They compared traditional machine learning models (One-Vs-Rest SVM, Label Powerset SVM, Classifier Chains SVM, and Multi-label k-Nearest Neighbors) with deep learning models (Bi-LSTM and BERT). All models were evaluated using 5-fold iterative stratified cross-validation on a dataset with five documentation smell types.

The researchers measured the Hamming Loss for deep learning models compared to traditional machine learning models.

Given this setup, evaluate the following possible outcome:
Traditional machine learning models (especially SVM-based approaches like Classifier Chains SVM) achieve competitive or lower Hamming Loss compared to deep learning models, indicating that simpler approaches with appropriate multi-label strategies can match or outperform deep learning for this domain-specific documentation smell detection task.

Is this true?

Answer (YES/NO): YES